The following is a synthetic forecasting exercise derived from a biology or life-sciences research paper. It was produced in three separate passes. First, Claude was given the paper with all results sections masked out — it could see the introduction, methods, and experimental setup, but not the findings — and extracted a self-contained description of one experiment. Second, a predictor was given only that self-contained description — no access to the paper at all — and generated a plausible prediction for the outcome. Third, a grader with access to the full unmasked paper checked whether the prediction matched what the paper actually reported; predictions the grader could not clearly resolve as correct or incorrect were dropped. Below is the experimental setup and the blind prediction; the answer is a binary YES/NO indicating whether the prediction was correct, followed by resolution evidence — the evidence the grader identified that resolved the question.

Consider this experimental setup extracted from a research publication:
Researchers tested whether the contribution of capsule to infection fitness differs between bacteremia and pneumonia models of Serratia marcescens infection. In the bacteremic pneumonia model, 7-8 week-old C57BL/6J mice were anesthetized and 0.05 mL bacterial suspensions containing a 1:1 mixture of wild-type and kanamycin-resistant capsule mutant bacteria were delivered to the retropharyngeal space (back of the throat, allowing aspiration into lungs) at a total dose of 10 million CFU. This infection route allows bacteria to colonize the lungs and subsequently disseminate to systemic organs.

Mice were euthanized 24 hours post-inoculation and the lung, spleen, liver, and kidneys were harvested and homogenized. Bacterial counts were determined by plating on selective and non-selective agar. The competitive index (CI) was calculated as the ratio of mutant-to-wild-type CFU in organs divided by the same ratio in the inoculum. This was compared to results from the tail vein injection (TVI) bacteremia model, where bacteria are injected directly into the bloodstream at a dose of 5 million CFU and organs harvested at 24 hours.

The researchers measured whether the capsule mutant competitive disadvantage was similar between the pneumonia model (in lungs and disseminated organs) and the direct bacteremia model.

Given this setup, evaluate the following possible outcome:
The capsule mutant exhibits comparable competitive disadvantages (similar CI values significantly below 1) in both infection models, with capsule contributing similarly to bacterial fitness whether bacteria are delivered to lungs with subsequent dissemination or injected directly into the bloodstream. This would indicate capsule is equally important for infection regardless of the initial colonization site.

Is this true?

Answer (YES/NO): YES